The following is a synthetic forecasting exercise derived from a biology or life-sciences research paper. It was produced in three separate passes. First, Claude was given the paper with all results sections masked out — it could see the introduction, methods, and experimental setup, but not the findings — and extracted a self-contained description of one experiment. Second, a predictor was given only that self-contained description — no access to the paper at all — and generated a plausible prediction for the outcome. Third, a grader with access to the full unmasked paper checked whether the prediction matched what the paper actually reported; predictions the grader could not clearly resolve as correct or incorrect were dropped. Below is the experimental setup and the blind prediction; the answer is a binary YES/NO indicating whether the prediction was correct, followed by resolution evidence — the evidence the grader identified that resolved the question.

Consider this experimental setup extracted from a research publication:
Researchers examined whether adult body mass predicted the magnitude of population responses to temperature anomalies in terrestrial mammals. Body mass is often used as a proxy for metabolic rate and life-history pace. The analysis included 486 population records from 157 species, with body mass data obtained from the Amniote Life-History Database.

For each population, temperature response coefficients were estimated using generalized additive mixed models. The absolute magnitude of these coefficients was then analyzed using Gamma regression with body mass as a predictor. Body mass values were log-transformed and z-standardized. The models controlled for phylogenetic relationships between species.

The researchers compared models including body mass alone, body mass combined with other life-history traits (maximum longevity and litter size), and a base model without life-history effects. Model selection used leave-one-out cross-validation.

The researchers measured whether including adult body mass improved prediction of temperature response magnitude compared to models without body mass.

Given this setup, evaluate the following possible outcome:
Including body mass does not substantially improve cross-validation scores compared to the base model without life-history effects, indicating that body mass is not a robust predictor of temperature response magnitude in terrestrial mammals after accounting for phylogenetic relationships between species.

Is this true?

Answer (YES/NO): YES